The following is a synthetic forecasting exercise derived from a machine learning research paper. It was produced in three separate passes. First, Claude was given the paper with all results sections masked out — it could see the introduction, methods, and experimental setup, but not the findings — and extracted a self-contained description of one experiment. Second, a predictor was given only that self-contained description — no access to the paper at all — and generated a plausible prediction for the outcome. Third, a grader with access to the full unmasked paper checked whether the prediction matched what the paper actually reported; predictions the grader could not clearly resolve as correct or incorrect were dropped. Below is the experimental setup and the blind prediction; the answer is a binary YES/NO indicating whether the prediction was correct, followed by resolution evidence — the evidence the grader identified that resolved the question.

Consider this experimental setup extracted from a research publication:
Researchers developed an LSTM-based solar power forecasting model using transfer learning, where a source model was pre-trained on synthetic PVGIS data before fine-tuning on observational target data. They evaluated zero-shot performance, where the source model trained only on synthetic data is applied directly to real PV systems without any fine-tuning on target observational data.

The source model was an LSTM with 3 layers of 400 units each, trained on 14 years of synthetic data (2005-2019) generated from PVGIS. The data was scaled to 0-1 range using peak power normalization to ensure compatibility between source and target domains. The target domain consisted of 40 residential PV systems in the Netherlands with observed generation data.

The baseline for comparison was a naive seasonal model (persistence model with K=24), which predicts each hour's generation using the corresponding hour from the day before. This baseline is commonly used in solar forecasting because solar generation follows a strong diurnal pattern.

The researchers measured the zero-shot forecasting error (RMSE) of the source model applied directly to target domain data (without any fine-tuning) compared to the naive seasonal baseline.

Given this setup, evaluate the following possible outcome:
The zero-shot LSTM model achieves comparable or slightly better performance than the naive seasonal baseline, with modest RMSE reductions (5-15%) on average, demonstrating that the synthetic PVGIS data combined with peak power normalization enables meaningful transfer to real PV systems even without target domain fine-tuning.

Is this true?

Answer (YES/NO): NO